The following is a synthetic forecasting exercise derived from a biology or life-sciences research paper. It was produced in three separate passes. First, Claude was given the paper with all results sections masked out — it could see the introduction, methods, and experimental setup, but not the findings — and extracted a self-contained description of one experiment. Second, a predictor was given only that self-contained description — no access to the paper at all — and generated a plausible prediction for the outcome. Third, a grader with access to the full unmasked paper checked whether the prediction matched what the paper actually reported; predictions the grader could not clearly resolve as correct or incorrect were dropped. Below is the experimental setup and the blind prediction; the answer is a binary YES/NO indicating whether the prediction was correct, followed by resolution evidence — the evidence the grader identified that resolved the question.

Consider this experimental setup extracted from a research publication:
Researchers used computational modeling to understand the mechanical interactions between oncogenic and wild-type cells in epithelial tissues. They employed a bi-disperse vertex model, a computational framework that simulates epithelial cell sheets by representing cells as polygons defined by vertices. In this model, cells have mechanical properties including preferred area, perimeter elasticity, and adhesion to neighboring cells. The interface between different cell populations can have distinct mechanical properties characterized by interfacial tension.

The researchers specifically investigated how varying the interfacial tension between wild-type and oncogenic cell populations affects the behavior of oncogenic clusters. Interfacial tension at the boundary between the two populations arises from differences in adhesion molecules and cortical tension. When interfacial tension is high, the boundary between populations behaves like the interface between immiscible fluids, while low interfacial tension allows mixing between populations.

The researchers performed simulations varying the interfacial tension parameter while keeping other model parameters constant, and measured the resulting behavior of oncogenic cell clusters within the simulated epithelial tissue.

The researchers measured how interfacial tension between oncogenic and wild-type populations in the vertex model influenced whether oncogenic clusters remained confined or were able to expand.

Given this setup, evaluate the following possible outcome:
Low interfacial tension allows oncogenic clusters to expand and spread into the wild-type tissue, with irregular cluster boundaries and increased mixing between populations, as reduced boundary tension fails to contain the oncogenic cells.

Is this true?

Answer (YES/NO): YES